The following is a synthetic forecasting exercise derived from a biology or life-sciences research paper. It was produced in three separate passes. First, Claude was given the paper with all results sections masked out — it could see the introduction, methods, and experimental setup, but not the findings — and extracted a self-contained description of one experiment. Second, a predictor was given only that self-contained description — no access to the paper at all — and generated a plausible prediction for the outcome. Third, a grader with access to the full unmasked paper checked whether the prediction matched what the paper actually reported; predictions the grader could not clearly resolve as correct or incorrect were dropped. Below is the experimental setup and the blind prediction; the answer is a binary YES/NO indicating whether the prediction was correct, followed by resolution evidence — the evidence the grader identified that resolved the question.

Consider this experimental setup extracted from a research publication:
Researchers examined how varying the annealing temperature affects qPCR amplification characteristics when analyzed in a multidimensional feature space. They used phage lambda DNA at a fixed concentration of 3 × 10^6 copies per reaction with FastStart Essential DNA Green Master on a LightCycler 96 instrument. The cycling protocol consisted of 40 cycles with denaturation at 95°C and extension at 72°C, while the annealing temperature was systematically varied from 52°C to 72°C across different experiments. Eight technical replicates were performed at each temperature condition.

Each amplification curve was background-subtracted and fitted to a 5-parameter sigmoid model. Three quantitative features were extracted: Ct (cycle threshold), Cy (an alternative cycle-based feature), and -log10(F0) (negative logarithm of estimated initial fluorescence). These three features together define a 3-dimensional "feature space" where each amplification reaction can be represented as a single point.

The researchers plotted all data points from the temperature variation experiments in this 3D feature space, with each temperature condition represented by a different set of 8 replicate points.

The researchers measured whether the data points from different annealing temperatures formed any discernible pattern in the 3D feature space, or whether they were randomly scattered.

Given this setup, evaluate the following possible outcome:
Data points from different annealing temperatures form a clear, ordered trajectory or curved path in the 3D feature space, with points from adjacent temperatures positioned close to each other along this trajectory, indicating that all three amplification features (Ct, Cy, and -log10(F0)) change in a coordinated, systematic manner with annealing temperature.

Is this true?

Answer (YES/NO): NO